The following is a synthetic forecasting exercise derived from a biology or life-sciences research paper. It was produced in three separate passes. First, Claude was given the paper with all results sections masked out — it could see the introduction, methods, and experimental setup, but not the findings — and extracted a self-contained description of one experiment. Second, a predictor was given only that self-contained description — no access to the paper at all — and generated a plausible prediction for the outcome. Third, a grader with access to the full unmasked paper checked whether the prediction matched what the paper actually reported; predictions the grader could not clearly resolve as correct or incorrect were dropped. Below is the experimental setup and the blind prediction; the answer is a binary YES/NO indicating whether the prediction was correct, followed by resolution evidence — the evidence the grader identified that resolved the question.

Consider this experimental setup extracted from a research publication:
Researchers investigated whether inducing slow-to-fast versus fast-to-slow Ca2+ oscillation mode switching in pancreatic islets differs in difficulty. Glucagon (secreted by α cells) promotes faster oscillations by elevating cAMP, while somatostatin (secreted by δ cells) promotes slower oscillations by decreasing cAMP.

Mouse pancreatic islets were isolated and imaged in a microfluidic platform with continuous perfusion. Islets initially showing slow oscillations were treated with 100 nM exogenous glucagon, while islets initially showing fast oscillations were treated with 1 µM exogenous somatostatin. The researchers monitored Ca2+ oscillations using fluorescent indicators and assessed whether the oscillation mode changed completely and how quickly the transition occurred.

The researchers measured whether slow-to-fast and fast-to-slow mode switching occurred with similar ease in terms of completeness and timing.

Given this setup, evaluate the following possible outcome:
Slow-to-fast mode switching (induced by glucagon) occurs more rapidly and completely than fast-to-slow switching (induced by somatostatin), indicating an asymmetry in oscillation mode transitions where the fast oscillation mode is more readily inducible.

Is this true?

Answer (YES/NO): YES